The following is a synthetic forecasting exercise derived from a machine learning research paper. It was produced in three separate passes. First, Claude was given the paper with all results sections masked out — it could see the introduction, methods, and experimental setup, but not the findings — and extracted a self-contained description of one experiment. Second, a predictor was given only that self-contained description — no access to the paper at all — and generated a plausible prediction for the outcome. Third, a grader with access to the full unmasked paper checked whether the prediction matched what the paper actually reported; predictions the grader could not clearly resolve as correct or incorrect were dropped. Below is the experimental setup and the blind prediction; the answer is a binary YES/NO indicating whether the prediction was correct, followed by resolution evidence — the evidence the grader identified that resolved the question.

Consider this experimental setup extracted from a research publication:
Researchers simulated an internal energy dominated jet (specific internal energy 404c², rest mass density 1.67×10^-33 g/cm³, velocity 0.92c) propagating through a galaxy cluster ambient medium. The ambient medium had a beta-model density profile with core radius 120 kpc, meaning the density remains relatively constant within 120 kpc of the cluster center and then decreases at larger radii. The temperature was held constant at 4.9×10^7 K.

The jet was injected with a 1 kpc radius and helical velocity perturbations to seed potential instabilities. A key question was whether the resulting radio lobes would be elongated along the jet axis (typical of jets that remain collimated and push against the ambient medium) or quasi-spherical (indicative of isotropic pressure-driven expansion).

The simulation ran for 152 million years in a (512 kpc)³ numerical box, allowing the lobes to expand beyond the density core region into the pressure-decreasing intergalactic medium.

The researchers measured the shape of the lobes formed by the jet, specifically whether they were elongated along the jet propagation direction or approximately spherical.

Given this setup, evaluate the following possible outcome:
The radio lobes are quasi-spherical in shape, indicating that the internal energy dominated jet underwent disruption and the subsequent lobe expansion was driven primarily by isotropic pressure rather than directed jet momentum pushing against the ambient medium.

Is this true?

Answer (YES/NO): YES